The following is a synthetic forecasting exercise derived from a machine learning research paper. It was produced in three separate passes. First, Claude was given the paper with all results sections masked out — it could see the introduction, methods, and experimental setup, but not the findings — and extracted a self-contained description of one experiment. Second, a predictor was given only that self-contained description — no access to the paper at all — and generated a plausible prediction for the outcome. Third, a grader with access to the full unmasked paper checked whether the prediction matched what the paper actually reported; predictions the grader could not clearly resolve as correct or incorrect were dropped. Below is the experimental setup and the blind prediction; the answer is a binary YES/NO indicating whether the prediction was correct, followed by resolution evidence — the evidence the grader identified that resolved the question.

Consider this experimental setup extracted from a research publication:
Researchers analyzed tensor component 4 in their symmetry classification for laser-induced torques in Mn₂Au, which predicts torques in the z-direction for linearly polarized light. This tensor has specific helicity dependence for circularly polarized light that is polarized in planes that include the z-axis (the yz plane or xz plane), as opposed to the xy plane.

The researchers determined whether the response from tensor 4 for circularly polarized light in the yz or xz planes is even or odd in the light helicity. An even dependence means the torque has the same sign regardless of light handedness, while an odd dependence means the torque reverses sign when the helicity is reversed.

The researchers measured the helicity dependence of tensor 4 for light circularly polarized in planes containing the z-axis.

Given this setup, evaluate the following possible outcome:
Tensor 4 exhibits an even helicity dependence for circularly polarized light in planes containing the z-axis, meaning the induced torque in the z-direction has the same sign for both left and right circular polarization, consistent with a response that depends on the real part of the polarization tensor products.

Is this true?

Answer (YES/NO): YES